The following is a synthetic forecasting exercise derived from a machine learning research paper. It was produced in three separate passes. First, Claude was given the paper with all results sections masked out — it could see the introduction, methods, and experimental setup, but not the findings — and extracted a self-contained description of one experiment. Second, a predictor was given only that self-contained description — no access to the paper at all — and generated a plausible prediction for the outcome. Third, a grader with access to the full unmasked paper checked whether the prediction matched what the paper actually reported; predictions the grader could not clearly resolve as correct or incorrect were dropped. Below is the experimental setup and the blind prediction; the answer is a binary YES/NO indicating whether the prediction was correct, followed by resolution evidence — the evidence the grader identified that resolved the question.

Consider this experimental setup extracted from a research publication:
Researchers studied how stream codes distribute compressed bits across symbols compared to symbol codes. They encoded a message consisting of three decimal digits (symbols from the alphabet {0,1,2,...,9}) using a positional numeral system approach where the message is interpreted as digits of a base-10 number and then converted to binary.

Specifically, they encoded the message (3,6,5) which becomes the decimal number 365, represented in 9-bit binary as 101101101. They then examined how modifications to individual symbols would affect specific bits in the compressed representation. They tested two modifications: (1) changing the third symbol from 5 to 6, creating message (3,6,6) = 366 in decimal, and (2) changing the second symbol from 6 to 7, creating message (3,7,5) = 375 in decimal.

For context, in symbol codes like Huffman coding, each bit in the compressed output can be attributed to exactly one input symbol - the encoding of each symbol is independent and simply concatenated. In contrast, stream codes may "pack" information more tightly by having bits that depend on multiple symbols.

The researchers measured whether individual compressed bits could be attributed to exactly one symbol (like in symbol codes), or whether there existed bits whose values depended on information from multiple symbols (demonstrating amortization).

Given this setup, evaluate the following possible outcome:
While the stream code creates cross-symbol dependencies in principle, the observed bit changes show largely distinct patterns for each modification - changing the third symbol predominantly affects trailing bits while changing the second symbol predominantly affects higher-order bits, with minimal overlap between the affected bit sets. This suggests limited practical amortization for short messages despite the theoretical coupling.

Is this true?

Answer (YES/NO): NO